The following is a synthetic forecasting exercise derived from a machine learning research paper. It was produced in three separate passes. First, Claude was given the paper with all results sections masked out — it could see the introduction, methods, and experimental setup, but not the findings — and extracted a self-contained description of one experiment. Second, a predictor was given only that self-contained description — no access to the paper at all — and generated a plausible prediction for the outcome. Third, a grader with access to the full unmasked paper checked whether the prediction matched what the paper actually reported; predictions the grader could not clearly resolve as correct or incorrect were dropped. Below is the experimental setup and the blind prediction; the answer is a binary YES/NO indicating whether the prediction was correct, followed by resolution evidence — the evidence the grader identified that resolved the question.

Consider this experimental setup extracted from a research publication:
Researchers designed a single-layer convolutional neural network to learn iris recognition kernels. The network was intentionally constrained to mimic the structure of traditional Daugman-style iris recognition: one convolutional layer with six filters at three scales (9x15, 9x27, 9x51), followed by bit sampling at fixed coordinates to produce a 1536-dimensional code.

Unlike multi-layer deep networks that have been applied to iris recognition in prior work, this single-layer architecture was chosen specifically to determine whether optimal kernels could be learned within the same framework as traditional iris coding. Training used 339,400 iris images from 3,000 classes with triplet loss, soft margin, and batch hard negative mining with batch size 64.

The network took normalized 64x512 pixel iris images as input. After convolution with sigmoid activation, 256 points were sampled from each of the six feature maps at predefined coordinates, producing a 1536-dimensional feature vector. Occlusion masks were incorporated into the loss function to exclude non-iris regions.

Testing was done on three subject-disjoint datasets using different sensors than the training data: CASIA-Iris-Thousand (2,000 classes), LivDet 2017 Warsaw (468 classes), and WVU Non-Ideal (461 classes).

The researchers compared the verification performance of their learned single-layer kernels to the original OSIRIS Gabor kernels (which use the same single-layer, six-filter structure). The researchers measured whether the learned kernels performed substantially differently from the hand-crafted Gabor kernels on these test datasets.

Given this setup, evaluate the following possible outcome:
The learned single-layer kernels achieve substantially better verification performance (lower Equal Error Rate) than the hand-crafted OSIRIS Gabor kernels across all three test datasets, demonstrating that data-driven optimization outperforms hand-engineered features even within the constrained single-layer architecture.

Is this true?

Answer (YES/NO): NO